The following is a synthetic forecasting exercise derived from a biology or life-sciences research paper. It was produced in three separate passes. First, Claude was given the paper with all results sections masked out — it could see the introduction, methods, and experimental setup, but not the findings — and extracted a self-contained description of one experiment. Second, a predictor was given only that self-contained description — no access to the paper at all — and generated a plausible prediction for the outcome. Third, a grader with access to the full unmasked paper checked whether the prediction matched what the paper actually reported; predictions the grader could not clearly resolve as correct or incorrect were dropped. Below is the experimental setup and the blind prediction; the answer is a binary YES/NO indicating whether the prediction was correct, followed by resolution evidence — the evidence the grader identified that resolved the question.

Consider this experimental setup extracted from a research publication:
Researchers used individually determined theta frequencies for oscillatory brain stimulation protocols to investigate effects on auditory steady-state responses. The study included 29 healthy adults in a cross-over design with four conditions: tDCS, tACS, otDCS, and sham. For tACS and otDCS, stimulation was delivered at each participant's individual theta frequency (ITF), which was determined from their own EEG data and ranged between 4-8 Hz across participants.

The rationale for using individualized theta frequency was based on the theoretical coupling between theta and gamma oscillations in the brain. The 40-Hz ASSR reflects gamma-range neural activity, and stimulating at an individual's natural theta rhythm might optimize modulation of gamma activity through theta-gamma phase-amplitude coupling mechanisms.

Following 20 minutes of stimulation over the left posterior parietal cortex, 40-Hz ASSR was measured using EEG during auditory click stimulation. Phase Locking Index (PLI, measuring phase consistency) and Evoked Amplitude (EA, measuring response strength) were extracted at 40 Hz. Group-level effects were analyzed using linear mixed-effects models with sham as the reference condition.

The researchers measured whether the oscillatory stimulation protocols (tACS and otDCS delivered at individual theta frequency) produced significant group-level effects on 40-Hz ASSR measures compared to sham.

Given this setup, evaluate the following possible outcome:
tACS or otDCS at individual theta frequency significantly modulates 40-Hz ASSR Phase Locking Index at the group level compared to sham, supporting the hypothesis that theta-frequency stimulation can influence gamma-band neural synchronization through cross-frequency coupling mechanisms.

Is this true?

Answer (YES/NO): NO